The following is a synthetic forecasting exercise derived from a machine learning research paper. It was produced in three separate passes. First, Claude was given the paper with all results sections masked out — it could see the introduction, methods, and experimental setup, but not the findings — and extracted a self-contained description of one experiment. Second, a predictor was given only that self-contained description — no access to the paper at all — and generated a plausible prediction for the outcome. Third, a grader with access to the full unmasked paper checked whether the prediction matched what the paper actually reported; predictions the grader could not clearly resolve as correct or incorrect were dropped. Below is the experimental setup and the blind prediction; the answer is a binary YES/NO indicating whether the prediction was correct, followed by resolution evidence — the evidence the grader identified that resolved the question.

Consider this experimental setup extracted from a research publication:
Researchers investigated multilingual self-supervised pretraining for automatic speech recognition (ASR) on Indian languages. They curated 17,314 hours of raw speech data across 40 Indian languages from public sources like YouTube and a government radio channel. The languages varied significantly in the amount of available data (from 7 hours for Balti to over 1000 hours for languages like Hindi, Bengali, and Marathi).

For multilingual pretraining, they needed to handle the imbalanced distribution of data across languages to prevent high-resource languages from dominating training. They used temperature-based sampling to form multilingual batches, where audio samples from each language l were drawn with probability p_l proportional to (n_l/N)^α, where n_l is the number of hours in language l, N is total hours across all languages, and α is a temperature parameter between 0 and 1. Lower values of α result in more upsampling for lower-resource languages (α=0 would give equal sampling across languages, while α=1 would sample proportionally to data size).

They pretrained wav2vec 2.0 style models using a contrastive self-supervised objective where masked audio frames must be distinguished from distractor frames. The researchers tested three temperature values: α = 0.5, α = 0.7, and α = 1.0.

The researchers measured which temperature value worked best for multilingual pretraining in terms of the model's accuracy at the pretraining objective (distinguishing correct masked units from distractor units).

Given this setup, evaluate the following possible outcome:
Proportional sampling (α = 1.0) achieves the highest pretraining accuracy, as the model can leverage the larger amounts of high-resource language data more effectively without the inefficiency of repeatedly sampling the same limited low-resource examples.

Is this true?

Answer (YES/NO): NO